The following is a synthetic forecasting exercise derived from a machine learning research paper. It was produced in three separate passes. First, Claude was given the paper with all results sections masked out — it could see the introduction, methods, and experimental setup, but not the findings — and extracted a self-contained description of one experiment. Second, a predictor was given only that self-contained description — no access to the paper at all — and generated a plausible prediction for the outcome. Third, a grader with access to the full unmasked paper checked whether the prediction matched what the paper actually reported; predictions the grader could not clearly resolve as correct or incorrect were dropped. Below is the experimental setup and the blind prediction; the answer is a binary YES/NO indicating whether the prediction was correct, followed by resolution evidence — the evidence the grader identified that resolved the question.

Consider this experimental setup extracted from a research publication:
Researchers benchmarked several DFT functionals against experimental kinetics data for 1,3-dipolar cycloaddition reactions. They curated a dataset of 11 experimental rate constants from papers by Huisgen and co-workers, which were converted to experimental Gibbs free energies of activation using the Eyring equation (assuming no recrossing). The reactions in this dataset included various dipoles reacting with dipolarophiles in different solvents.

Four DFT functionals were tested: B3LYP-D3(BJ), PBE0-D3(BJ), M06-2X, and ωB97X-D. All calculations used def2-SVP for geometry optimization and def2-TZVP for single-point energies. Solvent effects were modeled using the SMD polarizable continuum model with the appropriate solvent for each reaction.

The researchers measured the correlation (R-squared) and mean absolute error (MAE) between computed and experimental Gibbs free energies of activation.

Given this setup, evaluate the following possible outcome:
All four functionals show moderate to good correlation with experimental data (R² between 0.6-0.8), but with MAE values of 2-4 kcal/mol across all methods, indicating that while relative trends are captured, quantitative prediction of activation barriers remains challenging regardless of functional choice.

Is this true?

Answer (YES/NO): NO